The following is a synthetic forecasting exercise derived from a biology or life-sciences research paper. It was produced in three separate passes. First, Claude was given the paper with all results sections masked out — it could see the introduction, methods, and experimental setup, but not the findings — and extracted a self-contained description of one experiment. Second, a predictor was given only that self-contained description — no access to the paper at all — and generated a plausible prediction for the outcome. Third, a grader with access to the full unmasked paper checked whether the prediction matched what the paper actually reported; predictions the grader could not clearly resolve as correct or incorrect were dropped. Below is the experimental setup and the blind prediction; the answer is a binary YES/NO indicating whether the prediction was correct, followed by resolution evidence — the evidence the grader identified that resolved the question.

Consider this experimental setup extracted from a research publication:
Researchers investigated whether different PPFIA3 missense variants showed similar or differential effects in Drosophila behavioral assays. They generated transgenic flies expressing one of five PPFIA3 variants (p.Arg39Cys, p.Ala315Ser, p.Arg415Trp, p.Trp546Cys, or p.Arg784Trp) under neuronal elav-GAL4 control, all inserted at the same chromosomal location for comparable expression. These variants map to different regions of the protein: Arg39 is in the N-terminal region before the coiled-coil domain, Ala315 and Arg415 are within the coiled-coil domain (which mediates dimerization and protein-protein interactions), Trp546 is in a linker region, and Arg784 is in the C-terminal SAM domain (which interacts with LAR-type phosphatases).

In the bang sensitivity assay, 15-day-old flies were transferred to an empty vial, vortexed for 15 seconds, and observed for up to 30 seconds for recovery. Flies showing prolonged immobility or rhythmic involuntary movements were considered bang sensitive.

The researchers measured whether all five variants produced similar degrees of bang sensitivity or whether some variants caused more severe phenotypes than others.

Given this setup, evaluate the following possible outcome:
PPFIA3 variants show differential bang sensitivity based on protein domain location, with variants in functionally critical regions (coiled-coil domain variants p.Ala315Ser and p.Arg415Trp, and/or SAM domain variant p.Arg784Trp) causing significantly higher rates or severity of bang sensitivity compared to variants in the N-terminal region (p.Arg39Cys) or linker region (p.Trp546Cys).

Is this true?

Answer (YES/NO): NO